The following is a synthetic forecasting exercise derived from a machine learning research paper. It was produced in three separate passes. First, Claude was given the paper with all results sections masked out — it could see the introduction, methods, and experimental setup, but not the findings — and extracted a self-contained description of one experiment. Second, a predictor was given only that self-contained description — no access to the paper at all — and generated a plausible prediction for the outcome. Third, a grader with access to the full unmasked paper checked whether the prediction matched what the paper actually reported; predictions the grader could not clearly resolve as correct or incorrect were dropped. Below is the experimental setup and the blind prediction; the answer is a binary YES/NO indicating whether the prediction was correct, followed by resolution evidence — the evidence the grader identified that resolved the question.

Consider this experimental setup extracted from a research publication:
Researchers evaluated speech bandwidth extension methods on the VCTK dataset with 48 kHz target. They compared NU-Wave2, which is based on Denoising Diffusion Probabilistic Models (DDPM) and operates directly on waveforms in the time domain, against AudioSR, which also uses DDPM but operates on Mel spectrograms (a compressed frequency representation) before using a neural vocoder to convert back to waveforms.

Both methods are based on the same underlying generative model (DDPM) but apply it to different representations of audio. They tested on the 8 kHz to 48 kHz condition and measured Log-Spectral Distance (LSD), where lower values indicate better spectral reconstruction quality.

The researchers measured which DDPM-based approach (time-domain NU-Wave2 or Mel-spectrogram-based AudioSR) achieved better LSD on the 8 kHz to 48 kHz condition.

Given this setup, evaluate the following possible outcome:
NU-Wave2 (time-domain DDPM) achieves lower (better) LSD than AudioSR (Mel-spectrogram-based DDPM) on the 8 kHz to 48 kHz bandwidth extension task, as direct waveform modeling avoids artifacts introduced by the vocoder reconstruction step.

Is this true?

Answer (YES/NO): YES